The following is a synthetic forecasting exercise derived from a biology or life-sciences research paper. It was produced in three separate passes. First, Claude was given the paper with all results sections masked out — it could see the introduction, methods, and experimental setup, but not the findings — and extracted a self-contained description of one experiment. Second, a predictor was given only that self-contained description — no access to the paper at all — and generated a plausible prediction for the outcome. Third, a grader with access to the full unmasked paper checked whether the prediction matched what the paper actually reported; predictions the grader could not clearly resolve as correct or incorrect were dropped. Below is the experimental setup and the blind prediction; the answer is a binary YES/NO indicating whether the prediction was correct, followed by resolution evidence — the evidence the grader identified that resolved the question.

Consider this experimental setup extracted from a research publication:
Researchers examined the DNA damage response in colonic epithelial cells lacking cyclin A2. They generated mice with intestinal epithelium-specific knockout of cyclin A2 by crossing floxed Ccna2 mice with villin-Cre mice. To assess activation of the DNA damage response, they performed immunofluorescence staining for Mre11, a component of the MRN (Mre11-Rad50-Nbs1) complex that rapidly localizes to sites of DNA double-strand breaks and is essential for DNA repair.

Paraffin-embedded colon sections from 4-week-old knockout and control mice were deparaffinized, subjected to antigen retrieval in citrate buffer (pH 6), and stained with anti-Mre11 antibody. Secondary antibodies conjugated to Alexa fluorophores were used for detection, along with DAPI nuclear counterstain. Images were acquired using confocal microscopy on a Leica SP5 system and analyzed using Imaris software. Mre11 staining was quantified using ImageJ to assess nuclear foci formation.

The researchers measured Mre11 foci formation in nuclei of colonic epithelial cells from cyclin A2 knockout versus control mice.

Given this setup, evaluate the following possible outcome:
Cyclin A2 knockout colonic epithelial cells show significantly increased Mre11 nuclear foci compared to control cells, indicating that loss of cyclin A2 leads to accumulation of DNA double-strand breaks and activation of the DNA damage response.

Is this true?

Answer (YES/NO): YES